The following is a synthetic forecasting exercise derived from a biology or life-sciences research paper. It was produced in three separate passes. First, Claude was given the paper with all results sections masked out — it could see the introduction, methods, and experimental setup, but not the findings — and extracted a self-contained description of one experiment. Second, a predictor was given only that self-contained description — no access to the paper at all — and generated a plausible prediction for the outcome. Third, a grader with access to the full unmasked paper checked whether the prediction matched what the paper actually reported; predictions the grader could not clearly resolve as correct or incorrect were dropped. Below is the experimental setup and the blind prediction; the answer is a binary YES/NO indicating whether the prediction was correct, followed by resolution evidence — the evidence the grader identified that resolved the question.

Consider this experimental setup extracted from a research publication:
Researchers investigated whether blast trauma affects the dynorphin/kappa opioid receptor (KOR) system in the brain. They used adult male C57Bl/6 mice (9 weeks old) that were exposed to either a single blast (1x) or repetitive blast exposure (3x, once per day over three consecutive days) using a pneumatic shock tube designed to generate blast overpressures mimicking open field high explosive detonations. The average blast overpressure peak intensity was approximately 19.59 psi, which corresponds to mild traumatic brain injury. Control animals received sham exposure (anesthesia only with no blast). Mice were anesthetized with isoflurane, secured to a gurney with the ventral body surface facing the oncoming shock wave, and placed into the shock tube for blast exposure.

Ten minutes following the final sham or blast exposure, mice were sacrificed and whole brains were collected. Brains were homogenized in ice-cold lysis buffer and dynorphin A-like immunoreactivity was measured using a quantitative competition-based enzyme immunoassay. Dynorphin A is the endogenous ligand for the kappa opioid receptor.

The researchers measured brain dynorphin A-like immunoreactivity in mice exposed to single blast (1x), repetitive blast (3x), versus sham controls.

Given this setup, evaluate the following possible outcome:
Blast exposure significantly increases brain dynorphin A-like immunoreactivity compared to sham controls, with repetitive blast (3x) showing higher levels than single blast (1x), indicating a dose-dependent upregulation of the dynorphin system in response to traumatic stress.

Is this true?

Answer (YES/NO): NO